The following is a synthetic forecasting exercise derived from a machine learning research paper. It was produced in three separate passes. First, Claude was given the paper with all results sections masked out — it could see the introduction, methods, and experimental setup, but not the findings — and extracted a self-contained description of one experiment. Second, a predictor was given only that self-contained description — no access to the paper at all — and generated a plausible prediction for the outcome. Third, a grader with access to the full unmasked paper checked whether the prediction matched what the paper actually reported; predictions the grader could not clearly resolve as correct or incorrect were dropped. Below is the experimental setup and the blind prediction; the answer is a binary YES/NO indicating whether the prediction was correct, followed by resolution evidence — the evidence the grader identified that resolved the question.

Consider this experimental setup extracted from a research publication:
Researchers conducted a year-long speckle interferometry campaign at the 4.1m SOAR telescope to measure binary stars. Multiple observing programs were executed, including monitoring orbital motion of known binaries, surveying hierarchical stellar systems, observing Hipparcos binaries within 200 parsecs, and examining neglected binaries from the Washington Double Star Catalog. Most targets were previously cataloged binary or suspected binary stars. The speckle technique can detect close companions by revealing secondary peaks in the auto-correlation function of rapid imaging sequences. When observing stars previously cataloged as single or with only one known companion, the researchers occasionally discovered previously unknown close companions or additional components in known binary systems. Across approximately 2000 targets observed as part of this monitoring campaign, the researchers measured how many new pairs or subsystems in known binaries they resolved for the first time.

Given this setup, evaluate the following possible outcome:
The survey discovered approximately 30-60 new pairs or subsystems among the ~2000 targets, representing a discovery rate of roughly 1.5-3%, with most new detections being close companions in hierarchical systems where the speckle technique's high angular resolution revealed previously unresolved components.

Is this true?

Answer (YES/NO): NO